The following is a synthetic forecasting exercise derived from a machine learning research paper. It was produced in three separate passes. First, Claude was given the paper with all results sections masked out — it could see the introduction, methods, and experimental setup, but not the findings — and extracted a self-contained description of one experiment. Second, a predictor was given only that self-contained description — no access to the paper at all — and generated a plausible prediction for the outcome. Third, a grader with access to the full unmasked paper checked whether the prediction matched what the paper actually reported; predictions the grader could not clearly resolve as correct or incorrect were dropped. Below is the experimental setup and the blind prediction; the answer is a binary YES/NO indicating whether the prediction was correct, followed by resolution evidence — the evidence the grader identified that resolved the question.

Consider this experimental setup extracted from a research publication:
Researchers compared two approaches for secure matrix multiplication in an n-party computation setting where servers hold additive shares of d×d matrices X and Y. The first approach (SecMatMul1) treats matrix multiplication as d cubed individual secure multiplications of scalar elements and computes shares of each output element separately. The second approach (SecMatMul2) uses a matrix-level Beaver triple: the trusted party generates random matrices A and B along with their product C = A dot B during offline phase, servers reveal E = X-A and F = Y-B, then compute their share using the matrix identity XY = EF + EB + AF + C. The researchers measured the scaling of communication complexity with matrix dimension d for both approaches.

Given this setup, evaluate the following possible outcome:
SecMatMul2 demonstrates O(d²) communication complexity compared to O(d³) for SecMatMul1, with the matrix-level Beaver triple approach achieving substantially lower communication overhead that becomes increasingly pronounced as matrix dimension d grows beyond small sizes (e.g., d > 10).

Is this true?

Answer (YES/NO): YES